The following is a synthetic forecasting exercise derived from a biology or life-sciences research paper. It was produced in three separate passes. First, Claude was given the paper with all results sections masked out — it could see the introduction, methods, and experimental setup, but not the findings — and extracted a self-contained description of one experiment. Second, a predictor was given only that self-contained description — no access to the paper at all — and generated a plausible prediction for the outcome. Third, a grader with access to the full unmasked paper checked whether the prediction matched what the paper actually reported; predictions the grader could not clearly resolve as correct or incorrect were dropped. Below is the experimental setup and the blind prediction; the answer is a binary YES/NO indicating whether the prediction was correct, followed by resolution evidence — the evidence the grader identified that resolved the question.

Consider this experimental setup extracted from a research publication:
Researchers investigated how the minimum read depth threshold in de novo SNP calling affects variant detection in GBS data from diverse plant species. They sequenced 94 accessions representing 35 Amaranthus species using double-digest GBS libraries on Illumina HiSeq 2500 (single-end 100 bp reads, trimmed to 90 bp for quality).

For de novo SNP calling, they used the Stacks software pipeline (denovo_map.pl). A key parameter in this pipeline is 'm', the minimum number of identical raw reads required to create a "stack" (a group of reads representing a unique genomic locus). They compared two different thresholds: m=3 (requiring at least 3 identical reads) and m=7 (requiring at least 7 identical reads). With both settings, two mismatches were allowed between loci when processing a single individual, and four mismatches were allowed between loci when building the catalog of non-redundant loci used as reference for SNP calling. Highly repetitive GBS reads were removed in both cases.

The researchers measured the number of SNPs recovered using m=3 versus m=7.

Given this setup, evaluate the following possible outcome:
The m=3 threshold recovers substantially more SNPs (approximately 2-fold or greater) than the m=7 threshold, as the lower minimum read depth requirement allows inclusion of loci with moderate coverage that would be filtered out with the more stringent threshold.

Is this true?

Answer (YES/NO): NO